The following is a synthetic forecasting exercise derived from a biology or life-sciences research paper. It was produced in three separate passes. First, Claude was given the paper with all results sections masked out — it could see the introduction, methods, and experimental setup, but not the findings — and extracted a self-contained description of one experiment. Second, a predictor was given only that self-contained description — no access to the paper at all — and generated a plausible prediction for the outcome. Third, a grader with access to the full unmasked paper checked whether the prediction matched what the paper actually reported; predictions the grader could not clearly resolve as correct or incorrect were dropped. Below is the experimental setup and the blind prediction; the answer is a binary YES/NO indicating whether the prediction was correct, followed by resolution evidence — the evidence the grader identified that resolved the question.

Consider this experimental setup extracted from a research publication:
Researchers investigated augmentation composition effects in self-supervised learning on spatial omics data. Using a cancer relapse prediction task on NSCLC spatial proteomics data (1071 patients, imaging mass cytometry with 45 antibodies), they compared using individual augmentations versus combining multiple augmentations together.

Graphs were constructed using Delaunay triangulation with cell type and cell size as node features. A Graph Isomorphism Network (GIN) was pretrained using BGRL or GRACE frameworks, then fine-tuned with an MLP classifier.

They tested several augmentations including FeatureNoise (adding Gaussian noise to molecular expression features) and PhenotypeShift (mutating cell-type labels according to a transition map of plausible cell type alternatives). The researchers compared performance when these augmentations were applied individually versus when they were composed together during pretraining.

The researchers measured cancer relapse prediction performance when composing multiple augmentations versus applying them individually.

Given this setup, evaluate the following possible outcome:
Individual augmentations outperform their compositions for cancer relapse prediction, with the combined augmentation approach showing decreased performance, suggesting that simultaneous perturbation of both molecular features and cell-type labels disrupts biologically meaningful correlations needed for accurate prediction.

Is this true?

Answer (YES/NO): YES